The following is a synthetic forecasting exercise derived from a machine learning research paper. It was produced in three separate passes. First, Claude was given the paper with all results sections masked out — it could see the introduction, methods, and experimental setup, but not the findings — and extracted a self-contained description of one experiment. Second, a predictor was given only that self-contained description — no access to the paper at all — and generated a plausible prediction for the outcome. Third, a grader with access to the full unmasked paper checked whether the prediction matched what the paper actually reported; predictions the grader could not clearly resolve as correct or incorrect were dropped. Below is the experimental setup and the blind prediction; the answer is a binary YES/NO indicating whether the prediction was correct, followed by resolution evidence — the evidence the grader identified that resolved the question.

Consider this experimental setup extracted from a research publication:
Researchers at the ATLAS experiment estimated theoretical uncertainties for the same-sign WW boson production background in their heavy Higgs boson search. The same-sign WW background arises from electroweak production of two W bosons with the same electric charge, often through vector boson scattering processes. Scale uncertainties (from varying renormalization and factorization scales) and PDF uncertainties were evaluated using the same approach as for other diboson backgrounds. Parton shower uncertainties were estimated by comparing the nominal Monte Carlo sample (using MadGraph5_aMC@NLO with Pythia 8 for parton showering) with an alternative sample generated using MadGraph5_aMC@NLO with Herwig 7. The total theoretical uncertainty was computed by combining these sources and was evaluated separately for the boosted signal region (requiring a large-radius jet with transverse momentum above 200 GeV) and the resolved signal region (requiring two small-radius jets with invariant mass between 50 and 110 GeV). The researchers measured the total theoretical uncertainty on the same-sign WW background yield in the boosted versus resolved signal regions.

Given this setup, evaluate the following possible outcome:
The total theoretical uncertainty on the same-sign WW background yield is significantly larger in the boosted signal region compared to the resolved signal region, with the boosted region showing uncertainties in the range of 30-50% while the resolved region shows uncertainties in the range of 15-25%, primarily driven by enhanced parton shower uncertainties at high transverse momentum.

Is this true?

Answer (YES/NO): NO